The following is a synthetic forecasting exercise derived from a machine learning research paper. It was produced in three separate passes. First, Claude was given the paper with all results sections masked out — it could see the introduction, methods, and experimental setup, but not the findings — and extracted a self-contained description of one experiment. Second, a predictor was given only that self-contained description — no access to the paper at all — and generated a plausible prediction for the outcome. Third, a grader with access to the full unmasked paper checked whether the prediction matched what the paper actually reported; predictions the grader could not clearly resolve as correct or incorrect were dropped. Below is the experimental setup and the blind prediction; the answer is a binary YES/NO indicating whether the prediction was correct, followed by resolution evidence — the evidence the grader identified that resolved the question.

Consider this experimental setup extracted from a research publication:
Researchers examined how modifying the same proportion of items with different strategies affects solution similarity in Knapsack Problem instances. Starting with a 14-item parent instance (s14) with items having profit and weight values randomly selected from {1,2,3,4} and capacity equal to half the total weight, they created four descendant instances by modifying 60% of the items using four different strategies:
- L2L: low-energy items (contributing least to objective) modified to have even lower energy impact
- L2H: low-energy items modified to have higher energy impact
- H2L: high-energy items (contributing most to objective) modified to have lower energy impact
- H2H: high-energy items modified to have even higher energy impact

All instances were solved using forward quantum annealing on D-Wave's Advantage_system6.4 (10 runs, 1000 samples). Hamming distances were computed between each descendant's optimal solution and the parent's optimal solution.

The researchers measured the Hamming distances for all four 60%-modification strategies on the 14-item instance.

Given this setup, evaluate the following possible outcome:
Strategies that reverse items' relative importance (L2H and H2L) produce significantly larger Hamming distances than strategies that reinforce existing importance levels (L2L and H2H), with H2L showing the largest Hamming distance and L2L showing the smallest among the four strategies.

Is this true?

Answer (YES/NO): NO